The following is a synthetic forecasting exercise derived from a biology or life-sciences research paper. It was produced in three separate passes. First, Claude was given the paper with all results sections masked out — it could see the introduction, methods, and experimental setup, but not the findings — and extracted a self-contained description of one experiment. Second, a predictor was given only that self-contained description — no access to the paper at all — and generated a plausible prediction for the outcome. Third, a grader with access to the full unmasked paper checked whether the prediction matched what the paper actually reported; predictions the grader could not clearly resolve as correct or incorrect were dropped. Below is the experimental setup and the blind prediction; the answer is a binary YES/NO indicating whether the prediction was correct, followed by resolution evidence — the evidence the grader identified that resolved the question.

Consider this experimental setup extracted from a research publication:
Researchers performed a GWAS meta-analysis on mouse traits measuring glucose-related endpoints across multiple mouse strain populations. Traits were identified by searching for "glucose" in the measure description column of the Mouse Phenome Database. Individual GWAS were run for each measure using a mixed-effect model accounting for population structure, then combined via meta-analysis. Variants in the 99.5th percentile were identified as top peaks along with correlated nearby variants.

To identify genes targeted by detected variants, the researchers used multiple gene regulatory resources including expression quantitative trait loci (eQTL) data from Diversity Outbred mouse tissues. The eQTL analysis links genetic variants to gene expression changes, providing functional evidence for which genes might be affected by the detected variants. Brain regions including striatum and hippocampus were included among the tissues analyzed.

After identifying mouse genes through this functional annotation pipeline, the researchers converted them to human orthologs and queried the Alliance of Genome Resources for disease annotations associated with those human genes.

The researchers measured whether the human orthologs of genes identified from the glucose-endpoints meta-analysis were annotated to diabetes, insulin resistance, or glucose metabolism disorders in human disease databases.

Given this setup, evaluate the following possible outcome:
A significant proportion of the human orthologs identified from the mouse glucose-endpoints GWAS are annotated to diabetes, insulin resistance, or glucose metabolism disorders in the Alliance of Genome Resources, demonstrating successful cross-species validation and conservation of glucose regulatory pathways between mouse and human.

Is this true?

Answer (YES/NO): YES